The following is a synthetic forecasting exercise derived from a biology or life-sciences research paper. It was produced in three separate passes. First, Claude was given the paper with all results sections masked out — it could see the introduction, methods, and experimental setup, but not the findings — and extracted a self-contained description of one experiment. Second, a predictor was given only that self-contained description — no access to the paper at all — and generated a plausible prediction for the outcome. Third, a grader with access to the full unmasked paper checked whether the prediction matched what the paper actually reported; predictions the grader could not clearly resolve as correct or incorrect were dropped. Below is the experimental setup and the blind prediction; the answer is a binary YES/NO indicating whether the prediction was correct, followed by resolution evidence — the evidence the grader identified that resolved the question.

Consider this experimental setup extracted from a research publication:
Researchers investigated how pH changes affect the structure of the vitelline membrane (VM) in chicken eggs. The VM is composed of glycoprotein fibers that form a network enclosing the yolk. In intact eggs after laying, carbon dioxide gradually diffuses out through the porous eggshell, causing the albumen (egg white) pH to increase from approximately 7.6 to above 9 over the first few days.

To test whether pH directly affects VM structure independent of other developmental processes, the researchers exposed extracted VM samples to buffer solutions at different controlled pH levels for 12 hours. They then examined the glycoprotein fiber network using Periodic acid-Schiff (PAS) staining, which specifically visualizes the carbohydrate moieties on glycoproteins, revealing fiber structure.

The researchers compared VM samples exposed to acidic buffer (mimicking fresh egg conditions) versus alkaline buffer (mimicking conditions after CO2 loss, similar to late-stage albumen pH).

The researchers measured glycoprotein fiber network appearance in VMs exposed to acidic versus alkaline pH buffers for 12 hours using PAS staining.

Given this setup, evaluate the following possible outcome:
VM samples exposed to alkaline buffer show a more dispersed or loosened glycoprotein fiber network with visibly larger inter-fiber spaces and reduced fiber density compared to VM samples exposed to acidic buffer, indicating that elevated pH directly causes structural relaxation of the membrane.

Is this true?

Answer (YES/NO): YES